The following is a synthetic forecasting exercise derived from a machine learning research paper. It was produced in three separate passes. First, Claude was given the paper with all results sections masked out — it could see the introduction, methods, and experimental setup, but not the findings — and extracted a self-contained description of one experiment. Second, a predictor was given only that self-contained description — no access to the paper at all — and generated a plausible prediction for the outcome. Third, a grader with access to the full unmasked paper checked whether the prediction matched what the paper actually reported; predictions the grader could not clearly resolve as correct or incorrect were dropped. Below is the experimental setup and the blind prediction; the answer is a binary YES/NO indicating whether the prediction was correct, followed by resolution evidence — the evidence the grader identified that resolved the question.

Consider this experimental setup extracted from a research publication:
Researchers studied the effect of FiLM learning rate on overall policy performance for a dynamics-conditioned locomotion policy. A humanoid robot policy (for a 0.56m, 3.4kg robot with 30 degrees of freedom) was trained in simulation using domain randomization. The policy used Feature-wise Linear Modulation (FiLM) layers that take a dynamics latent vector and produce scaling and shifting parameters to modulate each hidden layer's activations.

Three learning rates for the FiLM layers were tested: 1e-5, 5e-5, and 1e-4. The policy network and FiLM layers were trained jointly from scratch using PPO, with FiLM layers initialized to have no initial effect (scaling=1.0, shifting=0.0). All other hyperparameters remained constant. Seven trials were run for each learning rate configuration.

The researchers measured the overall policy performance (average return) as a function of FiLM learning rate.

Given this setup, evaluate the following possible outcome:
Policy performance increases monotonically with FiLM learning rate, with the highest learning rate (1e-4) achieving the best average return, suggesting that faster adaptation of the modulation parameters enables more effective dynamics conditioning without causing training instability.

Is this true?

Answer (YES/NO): NO